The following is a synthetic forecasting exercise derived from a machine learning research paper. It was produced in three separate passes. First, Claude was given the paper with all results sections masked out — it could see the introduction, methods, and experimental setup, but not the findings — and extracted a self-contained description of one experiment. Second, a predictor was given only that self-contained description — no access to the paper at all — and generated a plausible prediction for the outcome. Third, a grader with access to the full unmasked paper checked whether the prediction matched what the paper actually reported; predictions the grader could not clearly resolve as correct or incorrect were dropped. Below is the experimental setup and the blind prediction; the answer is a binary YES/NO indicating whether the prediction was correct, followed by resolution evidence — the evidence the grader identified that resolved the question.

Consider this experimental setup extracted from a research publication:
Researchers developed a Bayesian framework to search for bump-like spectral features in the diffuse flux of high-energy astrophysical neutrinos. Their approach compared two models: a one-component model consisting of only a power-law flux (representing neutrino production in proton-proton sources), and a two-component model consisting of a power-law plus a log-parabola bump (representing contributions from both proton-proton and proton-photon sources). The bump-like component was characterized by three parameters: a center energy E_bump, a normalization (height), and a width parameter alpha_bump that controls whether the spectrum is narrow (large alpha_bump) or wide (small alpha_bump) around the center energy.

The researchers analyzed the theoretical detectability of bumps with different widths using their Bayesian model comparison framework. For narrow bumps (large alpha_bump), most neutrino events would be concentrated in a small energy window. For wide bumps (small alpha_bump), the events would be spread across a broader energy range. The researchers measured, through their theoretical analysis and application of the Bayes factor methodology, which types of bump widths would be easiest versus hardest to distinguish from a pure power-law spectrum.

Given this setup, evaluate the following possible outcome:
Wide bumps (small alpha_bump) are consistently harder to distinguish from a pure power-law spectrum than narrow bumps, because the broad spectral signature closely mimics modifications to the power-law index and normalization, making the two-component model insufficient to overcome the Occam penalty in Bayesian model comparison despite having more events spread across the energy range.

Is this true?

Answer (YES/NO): NO